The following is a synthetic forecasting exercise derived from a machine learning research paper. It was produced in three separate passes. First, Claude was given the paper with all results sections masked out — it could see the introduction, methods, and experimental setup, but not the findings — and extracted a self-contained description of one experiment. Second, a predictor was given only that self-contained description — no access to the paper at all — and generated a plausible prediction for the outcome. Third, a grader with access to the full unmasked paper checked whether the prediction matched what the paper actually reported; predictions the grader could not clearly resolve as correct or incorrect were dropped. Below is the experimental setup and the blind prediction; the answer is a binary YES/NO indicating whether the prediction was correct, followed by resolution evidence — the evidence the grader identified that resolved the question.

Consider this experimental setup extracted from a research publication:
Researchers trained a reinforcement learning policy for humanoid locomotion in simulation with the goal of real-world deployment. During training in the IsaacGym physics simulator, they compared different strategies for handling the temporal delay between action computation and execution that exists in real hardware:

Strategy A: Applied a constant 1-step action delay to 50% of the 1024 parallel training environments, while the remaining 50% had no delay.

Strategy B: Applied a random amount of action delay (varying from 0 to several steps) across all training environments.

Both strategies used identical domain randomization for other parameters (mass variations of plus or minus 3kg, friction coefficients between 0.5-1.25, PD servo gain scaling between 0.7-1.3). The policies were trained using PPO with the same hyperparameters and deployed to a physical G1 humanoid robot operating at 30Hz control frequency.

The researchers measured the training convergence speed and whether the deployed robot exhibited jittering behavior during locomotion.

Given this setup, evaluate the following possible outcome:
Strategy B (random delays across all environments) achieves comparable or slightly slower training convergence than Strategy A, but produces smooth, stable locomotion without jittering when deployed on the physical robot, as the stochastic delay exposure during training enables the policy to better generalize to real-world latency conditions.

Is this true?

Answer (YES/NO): NO